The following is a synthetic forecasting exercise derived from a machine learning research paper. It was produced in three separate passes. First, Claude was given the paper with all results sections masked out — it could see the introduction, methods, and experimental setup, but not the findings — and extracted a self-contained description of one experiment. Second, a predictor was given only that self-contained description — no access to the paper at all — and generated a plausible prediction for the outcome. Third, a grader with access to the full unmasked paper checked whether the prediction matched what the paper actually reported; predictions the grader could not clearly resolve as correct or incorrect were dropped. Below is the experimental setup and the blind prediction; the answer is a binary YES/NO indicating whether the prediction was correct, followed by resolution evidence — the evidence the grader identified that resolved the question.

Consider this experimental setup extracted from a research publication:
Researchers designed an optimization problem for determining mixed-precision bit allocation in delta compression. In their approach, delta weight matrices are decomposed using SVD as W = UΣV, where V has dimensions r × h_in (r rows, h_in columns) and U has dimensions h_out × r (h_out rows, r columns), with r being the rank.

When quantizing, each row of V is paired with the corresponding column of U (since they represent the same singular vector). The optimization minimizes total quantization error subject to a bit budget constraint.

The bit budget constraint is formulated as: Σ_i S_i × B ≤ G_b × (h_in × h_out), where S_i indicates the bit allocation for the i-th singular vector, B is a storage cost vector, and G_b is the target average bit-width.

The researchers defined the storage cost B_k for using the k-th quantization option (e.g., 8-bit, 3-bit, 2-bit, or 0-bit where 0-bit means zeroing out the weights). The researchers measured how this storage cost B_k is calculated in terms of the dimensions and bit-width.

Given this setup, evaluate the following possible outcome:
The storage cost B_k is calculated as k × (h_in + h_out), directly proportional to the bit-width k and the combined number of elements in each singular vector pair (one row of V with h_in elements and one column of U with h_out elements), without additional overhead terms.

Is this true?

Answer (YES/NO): YES